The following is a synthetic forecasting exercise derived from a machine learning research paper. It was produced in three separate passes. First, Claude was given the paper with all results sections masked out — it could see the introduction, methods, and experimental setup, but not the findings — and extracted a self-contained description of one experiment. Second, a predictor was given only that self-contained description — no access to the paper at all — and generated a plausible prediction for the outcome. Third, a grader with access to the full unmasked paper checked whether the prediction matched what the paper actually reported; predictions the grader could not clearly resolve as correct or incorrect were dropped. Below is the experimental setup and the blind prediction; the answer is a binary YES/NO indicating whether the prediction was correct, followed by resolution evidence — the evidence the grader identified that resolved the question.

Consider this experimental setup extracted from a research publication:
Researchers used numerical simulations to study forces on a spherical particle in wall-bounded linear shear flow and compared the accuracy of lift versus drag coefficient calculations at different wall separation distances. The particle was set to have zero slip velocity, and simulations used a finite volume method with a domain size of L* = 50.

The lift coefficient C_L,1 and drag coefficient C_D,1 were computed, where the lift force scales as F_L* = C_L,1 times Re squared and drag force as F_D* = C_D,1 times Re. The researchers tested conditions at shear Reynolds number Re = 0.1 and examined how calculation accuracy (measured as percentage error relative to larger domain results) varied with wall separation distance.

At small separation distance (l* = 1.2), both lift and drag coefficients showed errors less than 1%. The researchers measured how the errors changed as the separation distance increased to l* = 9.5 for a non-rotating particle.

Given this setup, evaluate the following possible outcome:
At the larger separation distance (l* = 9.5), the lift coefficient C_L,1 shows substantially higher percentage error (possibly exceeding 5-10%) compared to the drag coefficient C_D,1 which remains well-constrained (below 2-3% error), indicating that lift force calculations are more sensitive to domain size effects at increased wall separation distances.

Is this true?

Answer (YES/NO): NO